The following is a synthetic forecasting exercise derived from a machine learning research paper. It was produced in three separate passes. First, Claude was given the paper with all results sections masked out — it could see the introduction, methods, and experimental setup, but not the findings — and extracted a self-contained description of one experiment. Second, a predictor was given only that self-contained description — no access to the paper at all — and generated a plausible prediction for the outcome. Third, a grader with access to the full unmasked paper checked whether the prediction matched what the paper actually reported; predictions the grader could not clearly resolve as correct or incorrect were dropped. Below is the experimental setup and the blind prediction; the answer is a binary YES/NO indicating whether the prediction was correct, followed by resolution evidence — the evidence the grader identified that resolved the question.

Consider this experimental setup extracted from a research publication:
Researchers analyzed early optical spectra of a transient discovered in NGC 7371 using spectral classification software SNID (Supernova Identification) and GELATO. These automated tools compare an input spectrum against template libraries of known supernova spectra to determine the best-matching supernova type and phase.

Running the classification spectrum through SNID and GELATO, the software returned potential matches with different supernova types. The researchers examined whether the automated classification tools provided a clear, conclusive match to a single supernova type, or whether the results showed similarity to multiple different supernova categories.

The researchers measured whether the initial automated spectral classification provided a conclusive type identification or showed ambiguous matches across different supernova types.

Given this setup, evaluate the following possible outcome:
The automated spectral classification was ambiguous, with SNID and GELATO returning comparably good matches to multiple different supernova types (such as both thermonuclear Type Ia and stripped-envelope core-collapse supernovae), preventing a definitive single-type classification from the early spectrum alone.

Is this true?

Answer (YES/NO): NO